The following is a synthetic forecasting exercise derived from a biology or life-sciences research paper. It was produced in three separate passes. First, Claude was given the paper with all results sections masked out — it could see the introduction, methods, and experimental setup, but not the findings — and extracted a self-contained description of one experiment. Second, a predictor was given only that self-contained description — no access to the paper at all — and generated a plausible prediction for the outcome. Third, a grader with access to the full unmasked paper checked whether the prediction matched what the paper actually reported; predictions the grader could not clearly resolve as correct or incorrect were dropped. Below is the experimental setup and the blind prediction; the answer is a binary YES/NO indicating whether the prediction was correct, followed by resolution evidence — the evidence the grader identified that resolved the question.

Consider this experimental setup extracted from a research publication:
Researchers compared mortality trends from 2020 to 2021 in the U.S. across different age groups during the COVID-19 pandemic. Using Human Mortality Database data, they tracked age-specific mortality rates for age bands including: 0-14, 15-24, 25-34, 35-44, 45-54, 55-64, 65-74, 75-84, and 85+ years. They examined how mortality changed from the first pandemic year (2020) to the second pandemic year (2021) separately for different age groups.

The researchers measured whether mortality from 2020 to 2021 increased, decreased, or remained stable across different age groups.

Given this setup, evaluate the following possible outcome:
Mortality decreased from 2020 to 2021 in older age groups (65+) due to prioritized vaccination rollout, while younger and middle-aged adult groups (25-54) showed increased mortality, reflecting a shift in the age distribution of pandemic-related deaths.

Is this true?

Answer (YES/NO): NO